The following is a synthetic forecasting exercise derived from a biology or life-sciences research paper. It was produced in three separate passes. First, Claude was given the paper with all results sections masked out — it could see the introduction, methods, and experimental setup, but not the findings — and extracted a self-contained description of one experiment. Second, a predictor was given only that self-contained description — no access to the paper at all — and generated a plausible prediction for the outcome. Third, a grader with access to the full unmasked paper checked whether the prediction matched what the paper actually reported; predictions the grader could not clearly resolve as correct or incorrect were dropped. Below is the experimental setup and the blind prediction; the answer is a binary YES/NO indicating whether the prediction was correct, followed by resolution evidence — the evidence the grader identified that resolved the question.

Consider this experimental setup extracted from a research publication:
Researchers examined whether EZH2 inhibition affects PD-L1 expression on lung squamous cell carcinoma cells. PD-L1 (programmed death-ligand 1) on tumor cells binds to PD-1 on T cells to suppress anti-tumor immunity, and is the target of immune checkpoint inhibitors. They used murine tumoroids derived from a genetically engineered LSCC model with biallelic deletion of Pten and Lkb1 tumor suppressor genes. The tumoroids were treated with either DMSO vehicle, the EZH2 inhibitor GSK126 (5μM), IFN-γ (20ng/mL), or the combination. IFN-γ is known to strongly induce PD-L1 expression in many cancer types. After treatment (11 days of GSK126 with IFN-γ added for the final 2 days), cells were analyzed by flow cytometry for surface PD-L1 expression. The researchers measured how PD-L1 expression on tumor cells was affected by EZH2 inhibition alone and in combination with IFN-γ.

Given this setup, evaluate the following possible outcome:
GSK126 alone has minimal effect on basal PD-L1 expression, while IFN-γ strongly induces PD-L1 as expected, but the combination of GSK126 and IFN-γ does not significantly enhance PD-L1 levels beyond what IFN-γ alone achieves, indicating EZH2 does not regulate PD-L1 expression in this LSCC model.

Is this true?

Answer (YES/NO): NO